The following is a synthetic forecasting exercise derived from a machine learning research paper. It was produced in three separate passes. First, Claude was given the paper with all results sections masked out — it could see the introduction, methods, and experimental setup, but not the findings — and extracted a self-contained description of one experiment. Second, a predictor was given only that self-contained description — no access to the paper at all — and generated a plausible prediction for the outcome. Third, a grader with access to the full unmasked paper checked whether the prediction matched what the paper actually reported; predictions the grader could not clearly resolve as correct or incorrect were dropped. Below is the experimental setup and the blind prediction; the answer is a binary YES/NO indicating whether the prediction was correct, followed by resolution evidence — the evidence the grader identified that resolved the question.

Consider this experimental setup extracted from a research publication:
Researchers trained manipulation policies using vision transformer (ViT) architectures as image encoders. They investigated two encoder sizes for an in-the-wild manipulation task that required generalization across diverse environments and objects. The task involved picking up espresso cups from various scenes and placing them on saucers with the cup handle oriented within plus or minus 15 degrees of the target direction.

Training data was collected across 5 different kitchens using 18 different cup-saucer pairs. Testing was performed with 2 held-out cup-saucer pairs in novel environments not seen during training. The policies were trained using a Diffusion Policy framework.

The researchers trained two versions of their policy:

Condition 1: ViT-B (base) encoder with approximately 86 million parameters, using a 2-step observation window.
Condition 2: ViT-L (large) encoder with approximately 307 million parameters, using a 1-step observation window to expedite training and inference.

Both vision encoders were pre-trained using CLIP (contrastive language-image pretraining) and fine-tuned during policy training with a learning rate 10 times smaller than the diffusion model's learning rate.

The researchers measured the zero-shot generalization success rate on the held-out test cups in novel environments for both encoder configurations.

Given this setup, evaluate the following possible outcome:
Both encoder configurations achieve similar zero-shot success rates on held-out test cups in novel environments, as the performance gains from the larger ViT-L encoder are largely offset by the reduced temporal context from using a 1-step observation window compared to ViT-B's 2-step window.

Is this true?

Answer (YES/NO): NO